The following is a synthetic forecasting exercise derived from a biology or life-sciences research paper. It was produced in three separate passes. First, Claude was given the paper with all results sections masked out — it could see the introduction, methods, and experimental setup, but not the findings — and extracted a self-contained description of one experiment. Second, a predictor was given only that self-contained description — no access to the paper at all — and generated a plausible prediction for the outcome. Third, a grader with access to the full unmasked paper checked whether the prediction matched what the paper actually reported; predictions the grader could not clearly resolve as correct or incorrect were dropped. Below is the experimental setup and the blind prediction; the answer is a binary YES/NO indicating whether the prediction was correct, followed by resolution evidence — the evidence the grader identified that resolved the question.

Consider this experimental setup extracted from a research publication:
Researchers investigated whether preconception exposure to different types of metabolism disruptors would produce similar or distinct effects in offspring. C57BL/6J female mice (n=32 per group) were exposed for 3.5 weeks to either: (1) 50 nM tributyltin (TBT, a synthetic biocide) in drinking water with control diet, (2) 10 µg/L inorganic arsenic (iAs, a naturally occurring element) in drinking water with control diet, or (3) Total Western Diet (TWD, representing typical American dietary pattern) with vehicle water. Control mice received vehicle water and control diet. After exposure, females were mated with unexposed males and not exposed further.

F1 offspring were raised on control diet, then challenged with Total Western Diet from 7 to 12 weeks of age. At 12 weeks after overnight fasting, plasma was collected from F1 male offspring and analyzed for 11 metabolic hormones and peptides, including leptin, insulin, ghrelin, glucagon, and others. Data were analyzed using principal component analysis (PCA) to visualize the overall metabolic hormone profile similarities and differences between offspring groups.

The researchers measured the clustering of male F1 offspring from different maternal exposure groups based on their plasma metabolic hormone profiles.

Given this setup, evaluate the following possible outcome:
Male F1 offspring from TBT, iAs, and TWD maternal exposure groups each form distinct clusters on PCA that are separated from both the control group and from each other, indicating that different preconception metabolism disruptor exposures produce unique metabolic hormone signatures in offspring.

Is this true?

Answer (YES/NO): NO